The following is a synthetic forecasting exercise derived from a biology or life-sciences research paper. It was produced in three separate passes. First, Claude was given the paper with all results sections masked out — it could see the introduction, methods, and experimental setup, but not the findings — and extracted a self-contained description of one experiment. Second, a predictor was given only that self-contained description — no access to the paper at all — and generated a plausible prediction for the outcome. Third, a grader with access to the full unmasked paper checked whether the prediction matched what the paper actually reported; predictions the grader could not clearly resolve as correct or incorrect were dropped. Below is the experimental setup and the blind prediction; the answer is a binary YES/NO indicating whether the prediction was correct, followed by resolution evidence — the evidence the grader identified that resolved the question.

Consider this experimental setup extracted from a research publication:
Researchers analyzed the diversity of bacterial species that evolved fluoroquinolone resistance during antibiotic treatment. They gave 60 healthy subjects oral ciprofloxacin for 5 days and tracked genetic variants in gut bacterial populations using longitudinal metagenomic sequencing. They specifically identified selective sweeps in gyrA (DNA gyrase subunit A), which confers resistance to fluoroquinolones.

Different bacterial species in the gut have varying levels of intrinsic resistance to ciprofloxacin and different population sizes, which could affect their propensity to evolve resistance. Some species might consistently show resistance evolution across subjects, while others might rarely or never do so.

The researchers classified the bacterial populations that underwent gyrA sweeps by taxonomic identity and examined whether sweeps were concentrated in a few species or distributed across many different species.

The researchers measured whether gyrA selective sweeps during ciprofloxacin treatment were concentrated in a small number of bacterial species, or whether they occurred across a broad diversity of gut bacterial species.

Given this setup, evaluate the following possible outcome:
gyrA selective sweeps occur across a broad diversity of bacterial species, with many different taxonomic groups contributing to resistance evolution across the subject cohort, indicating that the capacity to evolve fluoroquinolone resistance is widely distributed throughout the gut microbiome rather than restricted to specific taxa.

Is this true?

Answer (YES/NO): YES